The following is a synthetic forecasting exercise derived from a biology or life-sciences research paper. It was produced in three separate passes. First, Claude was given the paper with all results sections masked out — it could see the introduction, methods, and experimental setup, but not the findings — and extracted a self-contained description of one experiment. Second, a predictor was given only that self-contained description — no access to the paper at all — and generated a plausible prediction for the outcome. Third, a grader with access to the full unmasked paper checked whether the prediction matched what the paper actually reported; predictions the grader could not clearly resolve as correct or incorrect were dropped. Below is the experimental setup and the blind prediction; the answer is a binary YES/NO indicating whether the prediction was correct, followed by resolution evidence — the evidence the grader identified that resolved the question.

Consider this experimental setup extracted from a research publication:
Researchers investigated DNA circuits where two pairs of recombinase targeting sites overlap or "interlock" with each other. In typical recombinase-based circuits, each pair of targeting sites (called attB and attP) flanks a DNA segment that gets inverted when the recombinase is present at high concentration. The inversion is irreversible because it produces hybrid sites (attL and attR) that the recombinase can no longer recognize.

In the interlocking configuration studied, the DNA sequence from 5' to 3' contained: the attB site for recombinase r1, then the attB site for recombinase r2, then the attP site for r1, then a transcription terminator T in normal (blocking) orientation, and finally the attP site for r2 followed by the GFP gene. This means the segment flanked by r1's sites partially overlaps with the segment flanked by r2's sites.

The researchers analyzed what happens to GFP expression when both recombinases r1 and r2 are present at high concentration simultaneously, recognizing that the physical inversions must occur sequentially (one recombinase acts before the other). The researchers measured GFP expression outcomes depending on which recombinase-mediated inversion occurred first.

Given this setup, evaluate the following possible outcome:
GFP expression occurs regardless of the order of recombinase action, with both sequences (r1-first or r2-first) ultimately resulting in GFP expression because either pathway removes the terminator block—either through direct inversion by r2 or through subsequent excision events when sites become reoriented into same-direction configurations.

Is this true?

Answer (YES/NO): NO